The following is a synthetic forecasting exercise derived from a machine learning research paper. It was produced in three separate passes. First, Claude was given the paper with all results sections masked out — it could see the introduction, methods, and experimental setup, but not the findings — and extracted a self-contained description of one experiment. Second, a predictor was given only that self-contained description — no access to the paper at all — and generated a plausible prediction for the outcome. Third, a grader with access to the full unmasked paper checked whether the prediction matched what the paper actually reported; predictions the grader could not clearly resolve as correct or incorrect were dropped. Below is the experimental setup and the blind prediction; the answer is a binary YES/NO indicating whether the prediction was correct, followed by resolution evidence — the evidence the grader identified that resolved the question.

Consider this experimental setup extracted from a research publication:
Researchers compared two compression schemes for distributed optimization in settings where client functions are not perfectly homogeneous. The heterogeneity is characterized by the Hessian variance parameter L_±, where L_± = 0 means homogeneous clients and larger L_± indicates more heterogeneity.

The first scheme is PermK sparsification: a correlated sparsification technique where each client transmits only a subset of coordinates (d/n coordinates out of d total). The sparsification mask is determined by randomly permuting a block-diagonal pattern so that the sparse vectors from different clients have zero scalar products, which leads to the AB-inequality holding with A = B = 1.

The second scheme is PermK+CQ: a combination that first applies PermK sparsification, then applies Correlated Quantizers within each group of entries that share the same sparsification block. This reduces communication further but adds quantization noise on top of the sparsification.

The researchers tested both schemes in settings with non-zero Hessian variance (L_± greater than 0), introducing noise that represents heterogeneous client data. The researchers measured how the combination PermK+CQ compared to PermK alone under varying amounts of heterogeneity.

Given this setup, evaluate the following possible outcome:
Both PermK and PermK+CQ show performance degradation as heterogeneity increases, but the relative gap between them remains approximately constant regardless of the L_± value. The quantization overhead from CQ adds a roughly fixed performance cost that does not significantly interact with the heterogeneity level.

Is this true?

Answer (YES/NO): NO